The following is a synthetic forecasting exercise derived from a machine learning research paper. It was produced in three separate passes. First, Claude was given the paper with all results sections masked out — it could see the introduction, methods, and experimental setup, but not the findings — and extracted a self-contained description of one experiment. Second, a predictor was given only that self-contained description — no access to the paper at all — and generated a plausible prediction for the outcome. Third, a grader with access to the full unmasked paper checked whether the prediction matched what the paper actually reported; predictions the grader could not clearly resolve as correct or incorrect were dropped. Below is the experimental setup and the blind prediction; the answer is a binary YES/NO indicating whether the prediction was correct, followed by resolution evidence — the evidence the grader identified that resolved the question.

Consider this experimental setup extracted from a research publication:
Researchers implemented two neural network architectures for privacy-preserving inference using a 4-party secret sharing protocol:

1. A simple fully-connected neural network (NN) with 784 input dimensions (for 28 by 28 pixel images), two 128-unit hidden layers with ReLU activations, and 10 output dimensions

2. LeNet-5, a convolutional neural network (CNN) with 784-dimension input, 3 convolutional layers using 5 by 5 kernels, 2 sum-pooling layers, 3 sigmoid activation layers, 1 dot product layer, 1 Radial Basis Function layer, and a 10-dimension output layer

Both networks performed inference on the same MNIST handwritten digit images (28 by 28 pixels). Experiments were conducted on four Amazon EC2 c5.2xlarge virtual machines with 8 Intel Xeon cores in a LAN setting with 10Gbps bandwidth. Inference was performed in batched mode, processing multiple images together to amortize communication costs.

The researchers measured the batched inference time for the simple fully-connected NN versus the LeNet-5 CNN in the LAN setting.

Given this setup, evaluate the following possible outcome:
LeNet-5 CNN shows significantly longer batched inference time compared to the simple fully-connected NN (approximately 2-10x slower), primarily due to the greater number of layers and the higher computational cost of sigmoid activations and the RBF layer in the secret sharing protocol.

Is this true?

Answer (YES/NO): YES